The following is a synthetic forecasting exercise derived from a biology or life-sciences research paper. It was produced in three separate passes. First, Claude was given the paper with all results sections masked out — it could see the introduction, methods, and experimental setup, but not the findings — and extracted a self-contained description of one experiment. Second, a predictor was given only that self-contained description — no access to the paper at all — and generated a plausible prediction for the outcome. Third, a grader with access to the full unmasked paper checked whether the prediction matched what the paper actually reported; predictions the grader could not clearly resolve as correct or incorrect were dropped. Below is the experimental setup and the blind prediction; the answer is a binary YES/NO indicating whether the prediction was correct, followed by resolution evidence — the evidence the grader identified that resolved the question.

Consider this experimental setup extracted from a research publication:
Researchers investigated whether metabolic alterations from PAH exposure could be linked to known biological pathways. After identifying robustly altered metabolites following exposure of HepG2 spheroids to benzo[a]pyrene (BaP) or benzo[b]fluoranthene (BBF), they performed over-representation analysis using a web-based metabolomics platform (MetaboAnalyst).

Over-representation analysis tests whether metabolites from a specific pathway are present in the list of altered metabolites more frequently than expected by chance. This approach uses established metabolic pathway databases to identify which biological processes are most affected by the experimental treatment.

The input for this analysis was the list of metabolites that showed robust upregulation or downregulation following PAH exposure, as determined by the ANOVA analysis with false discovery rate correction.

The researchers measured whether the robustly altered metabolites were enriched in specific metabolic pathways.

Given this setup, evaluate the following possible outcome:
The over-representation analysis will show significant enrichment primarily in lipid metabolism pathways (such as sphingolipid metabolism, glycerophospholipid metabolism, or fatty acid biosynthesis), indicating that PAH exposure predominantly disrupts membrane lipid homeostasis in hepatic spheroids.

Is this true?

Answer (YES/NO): NO